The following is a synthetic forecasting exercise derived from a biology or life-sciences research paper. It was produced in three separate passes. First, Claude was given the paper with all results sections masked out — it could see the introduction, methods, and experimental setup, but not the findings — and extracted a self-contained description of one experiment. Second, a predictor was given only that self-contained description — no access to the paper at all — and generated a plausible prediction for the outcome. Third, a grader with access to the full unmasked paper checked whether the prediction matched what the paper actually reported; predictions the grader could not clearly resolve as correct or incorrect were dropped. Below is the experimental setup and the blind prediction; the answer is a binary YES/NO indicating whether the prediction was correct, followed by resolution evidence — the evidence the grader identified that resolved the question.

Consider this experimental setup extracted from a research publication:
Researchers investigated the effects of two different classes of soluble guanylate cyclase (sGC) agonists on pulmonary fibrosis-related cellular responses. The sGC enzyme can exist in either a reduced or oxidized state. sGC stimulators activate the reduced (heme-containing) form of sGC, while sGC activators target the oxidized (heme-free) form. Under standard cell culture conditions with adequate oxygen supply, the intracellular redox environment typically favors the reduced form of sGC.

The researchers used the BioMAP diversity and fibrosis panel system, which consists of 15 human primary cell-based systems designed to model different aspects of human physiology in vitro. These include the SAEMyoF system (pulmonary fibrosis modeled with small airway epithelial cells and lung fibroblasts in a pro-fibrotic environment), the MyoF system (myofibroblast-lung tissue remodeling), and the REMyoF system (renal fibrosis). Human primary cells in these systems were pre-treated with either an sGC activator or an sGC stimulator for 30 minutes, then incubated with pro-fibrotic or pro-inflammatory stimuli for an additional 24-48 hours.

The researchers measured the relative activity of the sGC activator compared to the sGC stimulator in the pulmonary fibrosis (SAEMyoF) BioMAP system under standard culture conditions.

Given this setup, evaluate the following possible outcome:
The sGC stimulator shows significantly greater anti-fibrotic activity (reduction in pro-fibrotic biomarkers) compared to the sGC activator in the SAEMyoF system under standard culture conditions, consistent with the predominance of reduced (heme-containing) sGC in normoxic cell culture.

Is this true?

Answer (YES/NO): NO